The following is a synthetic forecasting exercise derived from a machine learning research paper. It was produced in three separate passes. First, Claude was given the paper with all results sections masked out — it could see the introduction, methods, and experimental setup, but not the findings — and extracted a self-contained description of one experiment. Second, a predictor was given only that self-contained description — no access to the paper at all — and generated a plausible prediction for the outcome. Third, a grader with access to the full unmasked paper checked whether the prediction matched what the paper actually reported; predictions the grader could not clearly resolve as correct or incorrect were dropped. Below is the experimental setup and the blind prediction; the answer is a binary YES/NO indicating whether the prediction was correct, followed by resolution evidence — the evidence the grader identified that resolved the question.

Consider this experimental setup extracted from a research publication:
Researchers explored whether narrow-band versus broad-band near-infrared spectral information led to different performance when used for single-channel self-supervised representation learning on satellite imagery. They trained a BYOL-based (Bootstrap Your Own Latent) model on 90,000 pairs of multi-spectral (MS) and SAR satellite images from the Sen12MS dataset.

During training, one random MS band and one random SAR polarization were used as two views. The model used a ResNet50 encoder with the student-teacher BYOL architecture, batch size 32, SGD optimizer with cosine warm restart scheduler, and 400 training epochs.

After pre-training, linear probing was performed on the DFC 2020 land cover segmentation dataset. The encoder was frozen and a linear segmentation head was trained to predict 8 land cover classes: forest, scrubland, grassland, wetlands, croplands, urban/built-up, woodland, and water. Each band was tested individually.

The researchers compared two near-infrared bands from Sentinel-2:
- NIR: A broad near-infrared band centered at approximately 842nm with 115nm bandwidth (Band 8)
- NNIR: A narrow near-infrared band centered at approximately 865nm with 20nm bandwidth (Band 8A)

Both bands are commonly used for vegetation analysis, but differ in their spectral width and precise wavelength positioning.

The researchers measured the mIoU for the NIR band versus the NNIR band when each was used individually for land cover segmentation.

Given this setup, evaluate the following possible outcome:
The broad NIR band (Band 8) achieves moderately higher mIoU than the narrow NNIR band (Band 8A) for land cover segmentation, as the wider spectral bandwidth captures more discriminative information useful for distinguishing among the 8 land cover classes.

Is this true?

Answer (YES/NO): YES